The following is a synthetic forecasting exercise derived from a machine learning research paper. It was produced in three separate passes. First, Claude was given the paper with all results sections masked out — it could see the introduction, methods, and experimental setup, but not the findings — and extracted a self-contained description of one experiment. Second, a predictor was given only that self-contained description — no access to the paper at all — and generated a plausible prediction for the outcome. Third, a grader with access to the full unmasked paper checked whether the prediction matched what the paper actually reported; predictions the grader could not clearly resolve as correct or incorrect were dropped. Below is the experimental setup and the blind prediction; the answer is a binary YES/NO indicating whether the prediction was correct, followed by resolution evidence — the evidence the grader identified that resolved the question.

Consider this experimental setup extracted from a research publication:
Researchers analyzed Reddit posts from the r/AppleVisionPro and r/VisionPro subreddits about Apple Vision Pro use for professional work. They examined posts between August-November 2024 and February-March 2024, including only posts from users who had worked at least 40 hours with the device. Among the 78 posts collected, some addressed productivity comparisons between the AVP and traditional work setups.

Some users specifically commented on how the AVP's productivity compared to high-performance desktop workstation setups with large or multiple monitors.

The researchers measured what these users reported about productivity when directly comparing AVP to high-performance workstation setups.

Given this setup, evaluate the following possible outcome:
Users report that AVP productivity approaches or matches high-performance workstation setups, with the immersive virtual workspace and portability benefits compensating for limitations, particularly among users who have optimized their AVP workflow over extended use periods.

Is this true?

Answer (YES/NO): NO